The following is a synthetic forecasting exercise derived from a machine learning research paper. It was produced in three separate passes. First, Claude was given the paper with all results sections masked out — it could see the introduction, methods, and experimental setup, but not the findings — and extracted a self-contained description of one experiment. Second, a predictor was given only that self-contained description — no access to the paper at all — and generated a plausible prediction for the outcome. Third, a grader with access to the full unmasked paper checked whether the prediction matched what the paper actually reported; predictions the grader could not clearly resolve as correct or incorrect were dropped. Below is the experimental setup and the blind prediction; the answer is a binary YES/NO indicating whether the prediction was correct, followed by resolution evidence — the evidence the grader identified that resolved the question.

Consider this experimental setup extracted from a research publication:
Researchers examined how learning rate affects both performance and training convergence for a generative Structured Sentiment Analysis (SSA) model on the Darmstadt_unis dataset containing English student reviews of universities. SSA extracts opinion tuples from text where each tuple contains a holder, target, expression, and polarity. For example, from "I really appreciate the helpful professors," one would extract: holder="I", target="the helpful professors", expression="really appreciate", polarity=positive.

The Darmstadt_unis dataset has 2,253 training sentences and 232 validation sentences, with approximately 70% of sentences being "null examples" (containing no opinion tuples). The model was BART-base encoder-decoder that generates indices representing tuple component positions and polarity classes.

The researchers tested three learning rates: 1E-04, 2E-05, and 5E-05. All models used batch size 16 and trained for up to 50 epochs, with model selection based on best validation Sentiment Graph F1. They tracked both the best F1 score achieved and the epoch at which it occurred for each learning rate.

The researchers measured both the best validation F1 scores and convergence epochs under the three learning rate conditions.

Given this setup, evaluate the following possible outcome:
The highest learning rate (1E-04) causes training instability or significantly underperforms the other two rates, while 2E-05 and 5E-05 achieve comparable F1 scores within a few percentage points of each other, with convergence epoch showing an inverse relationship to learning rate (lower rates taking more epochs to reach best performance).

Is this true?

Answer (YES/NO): NO